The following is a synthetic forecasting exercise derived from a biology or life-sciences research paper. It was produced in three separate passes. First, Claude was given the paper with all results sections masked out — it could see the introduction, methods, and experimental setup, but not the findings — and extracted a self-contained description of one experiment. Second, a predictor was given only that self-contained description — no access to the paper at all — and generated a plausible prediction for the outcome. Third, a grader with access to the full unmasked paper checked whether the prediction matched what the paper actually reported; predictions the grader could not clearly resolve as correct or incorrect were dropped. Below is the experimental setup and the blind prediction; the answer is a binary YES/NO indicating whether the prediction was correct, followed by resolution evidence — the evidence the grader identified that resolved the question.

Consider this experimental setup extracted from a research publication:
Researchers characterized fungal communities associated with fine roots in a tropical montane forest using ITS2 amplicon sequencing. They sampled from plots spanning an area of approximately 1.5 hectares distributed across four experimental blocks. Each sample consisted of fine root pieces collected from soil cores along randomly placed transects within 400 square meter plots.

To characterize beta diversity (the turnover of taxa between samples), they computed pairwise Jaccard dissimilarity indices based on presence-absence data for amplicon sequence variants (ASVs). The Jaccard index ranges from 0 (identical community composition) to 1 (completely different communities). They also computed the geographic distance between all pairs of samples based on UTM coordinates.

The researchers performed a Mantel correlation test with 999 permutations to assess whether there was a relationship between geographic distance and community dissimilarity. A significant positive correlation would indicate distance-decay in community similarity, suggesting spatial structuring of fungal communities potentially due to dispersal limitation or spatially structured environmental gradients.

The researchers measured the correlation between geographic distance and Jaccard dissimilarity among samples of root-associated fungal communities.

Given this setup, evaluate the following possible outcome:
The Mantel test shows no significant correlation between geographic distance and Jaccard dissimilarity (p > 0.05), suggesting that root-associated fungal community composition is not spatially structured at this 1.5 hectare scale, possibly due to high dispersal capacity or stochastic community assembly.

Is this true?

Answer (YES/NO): YES